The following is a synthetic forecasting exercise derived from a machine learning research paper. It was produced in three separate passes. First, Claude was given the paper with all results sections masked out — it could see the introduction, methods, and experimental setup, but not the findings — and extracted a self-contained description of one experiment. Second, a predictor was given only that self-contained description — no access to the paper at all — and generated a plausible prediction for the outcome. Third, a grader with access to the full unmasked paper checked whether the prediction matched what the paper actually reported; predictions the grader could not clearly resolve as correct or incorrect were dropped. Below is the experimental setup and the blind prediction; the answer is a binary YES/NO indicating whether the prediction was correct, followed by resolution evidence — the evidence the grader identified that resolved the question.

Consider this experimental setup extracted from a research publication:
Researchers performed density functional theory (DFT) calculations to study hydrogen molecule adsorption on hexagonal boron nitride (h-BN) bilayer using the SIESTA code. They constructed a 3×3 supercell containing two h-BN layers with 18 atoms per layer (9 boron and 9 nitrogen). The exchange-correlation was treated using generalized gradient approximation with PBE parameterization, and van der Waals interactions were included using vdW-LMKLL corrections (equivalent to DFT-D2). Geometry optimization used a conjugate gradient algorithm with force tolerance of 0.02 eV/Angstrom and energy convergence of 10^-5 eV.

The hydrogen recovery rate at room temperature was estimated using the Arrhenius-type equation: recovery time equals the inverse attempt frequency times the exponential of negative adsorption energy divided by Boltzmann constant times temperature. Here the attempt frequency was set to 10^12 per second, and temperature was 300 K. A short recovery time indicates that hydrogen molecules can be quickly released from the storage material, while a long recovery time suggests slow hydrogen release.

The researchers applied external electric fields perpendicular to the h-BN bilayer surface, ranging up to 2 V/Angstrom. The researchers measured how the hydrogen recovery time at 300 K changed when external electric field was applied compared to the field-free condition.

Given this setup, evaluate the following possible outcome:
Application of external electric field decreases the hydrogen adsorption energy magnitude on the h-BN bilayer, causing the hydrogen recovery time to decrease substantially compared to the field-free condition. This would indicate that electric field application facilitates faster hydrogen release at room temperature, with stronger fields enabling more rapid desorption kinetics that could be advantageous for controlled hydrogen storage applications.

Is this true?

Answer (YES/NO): NO